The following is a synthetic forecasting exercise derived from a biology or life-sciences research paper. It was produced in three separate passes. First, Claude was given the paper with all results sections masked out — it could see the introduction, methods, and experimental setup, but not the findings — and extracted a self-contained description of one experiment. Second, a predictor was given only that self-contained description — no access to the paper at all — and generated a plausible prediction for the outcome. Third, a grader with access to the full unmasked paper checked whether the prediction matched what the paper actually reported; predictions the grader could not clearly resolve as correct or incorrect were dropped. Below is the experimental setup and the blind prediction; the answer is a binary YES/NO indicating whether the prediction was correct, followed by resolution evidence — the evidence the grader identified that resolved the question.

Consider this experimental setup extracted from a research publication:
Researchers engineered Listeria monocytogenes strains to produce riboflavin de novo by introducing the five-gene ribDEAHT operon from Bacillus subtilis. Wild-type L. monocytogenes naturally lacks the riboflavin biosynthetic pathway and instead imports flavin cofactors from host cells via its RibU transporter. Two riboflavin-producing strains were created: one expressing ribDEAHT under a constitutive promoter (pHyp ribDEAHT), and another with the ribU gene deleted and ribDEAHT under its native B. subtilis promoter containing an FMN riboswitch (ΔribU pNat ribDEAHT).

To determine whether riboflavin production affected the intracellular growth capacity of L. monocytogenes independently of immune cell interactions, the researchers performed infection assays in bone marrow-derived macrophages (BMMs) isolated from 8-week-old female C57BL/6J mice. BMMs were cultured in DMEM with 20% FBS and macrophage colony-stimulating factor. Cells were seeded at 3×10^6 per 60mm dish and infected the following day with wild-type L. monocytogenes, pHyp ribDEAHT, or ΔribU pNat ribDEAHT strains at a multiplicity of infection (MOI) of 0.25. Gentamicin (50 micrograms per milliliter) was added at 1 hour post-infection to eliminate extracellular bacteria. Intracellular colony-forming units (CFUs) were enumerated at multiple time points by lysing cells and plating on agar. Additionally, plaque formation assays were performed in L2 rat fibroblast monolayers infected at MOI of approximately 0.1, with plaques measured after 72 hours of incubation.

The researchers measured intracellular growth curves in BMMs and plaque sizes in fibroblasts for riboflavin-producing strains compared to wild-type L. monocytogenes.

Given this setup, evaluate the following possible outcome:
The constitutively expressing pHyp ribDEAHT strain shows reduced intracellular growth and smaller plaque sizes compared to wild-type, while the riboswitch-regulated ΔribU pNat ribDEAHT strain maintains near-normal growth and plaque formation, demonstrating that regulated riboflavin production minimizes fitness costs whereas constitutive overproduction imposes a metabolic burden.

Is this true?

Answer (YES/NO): NO